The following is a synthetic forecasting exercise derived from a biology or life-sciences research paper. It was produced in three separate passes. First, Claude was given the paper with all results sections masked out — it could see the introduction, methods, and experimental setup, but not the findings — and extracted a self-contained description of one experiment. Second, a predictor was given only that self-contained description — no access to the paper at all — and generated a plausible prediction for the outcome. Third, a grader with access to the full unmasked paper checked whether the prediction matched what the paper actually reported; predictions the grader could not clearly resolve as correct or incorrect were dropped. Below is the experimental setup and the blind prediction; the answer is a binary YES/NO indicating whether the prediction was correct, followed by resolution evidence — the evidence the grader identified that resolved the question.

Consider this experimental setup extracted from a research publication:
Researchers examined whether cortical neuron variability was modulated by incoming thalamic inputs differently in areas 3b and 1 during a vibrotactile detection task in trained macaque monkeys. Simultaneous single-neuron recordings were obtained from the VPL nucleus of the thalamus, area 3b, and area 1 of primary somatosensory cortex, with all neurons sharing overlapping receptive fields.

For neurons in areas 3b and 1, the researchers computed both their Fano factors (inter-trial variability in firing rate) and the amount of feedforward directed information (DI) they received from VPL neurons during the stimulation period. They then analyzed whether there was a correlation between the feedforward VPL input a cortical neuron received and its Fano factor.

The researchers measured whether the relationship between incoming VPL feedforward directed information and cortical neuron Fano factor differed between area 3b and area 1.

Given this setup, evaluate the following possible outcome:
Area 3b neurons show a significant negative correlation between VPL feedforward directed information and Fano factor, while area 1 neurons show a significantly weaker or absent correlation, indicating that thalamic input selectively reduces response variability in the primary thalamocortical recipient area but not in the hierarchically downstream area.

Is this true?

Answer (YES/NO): NO